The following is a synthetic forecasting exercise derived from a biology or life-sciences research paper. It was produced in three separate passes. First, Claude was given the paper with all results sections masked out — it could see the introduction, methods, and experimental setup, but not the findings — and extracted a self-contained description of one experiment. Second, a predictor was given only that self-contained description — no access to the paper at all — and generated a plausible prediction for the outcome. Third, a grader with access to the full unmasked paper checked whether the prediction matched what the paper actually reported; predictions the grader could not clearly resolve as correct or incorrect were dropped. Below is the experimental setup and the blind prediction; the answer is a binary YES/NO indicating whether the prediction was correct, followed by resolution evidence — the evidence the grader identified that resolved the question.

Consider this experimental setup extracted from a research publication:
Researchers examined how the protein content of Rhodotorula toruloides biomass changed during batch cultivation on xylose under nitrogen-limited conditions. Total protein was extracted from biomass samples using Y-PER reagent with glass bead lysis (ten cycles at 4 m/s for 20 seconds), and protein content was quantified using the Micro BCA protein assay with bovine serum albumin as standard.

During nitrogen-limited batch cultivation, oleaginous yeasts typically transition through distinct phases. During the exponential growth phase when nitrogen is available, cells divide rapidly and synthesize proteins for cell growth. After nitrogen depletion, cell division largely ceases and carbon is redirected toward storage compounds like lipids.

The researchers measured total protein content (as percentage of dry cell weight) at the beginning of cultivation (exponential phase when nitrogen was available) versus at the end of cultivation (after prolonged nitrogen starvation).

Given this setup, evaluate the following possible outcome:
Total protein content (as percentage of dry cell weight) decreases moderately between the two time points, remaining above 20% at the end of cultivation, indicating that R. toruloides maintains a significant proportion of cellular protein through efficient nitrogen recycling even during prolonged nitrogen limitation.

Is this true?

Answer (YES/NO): NO